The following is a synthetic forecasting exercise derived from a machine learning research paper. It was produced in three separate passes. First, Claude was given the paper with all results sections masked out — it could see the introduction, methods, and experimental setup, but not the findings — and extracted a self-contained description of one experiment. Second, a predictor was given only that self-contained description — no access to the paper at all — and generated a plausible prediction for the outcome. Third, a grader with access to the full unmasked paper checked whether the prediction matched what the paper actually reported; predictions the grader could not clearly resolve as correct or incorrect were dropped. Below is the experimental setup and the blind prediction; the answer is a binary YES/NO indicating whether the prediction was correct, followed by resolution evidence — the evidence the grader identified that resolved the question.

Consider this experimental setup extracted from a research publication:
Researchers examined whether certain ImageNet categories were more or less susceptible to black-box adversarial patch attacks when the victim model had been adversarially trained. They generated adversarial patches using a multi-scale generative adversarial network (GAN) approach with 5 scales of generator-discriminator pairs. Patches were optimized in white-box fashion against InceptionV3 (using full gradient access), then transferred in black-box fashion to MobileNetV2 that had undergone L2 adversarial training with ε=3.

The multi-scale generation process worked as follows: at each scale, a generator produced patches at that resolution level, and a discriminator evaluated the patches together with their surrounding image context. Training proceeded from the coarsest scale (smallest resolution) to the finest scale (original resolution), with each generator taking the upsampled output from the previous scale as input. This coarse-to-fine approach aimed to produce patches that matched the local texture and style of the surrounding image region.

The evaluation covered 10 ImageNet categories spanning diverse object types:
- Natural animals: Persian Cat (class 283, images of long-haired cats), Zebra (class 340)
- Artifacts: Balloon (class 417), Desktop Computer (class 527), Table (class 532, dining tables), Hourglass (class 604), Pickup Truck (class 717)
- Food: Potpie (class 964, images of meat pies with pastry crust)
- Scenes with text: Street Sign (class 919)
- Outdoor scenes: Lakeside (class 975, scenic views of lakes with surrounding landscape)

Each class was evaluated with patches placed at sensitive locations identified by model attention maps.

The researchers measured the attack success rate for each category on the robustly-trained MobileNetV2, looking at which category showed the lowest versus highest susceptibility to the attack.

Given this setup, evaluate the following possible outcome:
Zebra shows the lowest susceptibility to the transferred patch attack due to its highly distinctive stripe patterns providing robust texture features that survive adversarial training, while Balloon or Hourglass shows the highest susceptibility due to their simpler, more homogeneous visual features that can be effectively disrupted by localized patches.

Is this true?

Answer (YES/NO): NO